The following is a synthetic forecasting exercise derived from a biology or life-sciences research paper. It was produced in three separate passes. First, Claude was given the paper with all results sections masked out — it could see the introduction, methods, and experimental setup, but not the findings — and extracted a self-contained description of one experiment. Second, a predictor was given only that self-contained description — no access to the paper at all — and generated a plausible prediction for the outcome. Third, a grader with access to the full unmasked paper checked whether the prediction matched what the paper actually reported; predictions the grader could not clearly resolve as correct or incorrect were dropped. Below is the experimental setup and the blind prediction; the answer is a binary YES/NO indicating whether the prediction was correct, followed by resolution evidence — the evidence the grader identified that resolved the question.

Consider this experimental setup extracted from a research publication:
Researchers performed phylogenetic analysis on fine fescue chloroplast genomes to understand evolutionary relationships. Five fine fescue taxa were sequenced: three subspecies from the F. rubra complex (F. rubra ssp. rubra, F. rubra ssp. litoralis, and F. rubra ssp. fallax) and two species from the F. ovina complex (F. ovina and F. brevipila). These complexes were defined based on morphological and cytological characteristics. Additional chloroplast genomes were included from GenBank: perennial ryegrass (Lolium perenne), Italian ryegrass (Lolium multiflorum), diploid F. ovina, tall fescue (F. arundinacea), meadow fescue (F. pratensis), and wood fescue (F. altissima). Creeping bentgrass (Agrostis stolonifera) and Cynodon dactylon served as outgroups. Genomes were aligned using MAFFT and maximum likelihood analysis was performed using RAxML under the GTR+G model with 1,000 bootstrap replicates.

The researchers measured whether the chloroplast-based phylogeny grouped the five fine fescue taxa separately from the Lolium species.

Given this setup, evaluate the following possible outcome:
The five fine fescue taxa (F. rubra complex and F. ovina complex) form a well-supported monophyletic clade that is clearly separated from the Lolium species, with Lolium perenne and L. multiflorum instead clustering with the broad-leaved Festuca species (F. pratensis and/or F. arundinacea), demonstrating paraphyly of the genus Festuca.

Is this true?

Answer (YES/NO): YES